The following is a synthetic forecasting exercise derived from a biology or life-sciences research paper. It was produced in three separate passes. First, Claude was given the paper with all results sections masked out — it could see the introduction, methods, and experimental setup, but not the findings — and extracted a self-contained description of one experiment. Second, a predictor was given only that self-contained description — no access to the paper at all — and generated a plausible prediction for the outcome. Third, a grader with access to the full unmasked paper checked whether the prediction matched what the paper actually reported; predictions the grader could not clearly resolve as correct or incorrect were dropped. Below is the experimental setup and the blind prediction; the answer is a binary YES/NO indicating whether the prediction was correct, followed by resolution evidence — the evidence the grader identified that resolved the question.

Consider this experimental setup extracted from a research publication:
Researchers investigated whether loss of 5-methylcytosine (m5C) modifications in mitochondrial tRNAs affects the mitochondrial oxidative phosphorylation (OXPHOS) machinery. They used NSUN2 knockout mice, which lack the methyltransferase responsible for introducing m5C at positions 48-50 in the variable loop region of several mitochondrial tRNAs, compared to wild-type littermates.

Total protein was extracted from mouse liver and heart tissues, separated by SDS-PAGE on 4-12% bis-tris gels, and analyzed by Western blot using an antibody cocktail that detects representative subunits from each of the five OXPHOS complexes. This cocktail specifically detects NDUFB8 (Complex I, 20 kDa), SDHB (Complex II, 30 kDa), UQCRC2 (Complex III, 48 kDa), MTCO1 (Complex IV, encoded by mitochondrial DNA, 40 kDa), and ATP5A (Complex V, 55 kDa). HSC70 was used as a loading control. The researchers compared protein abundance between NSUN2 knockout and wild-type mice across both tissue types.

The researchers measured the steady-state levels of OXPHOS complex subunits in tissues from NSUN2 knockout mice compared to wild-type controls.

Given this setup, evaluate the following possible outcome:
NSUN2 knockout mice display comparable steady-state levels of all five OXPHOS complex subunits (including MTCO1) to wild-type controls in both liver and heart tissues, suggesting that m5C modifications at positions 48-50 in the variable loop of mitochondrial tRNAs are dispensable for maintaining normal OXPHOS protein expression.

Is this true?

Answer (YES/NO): YES